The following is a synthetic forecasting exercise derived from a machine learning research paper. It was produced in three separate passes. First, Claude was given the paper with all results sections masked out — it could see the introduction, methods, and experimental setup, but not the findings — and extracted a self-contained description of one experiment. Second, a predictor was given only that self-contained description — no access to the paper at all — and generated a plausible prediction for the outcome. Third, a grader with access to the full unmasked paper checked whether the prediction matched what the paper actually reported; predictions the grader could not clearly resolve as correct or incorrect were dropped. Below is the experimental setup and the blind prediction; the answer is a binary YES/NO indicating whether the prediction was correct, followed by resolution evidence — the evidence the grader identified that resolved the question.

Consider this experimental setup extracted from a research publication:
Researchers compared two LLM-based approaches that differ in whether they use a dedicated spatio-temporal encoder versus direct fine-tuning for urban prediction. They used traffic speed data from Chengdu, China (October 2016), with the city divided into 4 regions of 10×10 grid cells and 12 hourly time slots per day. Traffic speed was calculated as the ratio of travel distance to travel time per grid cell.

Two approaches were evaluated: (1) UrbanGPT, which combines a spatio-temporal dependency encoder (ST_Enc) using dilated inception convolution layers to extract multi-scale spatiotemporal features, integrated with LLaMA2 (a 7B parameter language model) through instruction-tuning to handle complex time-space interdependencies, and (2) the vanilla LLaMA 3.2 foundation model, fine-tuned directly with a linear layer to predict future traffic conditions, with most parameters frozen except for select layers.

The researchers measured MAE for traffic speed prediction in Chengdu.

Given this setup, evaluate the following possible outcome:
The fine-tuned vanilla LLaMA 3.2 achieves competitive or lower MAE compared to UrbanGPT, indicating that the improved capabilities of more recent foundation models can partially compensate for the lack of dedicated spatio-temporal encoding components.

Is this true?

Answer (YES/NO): NO